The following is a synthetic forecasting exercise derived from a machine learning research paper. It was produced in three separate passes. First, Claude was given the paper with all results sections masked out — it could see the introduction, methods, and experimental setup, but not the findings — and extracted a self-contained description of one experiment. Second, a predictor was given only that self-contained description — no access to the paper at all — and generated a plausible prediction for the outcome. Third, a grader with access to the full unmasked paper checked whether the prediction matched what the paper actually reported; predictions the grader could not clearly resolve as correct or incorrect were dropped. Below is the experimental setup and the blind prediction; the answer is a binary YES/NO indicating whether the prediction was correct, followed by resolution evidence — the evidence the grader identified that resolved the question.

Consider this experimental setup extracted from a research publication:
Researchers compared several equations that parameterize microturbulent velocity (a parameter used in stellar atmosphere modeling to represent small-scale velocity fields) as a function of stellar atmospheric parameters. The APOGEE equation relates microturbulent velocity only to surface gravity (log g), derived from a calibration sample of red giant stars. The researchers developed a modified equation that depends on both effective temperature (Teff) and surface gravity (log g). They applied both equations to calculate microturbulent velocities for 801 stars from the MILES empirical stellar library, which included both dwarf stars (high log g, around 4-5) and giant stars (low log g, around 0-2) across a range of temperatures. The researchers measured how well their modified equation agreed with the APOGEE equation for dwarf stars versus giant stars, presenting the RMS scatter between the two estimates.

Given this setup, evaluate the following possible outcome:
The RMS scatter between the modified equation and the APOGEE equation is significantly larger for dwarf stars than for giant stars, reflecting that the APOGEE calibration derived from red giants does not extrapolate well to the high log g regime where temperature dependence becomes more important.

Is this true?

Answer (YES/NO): NO